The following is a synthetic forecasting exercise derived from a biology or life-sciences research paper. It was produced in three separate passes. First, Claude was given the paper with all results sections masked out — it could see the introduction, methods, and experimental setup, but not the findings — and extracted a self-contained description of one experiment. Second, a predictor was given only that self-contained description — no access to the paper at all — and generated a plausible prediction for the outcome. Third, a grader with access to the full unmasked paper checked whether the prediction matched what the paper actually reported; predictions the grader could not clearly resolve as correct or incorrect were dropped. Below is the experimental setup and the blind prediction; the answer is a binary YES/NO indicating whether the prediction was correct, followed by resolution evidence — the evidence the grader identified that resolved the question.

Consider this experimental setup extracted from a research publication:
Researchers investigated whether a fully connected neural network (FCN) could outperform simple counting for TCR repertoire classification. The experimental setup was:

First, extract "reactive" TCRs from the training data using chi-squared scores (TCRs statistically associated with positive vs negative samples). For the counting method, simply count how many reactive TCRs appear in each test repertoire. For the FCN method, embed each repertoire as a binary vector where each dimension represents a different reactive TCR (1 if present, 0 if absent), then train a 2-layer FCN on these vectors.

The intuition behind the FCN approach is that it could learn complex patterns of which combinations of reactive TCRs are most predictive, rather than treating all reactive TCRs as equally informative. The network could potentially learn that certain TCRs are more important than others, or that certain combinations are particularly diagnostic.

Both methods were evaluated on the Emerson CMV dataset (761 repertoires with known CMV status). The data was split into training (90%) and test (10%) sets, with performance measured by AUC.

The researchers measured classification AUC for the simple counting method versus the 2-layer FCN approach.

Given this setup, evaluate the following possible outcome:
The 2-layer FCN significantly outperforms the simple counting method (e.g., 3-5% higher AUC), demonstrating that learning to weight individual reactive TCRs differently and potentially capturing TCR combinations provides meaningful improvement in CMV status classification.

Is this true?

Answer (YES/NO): NO